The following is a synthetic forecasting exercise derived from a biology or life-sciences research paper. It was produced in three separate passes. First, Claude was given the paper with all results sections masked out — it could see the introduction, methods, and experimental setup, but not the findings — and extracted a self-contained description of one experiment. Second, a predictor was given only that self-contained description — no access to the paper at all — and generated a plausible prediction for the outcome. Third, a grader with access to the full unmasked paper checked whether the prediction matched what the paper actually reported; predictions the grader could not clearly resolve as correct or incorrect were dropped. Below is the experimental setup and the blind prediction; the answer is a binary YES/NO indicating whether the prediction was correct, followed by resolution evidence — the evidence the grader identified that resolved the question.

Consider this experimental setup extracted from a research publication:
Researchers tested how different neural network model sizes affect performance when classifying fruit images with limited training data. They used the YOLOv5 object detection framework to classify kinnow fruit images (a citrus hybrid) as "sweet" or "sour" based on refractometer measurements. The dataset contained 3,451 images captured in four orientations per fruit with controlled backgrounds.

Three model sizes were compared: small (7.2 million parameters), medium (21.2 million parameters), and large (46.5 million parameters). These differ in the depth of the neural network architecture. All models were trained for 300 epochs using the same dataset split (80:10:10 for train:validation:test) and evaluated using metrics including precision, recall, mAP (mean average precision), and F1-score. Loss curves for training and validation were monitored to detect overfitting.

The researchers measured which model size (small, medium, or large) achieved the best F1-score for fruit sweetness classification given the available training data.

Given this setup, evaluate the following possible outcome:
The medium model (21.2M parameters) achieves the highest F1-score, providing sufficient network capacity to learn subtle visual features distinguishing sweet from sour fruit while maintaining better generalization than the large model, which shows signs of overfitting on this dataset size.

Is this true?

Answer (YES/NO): NO